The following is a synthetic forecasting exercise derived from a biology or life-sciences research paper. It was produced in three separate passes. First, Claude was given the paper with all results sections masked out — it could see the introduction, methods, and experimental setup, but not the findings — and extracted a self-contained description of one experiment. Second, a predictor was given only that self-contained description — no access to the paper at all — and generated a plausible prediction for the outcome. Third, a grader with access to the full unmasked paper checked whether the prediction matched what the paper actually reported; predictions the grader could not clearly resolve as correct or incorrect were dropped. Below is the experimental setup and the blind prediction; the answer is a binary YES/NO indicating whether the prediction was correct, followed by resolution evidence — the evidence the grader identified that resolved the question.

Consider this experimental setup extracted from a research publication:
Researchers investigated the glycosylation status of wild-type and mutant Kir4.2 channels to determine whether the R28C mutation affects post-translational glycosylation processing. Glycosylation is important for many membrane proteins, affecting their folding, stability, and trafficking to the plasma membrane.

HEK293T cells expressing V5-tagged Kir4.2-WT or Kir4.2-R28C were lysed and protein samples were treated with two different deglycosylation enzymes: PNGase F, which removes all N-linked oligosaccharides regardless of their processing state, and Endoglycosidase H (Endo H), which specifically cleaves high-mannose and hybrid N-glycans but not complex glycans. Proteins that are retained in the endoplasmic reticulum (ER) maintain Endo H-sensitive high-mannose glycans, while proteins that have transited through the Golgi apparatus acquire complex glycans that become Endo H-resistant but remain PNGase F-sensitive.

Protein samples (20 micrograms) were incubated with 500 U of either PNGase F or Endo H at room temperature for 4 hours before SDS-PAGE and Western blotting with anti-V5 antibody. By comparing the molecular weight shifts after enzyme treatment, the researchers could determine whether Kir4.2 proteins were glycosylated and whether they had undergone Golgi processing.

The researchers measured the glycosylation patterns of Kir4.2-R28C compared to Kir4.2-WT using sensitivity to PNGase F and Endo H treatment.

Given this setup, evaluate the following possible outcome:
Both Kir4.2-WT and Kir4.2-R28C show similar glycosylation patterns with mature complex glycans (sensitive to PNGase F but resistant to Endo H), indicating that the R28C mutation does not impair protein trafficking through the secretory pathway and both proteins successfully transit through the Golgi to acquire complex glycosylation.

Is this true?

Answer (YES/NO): NO